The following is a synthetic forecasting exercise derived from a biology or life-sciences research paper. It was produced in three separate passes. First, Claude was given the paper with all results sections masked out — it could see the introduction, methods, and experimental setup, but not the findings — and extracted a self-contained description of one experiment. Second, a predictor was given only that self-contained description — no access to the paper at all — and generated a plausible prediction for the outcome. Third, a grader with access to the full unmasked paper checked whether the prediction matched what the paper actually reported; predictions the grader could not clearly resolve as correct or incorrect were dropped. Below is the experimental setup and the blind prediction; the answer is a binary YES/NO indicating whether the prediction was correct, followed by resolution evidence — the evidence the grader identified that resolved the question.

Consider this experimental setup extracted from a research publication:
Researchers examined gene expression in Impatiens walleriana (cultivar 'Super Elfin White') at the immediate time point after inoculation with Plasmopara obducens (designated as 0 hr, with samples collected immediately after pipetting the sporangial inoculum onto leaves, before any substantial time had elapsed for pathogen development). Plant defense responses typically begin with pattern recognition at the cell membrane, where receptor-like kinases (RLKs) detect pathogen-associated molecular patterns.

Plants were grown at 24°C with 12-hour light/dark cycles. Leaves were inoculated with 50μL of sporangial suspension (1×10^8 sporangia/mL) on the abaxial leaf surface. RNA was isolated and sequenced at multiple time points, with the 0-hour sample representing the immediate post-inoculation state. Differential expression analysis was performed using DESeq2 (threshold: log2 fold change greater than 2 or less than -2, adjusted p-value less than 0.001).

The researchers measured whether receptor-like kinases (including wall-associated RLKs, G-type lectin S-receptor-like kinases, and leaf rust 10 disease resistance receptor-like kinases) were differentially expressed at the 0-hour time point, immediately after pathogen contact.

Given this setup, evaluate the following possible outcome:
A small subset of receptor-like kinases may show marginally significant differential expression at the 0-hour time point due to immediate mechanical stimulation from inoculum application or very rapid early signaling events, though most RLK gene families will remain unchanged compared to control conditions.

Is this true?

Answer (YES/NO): NO